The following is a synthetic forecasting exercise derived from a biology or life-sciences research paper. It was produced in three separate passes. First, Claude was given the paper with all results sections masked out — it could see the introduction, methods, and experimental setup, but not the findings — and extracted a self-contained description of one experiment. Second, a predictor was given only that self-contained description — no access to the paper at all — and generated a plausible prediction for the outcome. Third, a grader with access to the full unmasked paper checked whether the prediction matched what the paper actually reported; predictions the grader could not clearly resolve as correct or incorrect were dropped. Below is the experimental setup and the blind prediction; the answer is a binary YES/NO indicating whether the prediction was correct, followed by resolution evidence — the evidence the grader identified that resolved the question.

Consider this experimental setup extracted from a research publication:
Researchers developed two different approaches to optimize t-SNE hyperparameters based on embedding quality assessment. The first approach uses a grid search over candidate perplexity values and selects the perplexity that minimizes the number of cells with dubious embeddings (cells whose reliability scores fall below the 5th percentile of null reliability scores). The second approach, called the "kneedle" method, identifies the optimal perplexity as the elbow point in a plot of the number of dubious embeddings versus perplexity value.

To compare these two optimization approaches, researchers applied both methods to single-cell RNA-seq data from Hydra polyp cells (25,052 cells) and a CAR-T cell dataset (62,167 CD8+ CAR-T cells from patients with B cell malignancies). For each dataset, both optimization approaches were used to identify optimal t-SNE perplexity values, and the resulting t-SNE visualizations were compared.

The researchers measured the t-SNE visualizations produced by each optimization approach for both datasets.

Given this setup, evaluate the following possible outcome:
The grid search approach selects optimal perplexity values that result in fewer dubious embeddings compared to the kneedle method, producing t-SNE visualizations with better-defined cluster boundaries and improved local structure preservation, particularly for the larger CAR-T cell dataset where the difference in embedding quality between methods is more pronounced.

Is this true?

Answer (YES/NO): NO